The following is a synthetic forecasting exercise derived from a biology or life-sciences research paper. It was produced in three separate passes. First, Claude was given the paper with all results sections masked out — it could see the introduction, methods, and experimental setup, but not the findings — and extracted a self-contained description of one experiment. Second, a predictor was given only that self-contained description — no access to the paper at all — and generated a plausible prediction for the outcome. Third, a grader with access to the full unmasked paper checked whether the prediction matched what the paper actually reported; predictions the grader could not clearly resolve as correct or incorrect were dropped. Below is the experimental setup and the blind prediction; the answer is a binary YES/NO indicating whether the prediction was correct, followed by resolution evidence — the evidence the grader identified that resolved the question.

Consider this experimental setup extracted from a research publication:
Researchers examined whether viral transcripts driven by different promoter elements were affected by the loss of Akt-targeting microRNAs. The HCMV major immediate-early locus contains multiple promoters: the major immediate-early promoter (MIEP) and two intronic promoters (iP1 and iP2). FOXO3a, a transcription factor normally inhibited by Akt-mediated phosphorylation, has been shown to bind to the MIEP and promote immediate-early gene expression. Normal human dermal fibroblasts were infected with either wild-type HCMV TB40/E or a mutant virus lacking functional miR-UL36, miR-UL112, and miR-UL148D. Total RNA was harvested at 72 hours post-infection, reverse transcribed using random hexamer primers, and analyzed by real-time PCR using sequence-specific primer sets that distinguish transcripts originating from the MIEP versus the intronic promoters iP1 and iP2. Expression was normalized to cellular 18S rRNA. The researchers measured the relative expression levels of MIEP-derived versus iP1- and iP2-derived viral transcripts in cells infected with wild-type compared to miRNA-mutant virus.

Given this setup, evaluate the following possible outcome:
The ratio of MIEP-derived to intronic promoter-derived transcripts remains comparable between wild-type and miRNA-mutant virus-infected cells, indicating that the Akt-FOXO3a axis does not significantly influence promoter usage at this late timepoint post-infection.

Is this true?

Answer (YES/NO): NO